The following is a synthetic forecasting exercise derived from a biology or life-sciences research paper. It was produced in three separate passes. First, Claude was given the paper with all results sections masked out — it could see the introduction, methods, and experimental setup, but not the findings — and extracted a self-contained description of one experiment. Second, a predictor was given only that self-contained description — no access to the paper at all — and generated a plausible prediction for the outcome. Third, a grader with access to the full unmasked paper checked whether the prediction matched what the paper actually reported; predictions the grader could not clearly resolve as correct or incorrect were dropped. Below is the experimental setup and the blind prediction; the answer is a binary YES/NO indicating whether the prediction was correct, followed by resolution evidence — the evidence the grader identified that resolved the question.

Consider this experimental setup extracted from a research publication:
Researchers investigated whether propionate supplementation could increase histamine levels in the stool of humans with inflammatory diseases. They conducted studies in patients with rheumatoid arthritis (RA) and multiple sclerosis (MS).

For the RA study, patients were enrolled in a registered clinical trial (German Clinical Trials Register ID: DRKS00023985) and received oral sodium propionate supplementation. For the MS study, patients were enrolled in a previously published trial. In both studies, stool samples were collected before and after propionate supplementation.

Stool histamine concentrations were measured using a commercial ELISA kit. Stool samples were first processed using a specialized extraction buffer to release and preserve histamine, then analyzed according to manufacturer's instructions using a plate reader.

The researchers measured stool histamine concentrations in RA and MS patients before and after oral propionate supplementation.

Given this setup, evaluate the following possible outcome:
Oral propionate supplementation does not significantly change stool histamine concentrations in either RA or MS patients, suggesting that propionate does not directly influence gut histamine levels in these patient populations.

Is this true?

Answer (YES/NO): NO